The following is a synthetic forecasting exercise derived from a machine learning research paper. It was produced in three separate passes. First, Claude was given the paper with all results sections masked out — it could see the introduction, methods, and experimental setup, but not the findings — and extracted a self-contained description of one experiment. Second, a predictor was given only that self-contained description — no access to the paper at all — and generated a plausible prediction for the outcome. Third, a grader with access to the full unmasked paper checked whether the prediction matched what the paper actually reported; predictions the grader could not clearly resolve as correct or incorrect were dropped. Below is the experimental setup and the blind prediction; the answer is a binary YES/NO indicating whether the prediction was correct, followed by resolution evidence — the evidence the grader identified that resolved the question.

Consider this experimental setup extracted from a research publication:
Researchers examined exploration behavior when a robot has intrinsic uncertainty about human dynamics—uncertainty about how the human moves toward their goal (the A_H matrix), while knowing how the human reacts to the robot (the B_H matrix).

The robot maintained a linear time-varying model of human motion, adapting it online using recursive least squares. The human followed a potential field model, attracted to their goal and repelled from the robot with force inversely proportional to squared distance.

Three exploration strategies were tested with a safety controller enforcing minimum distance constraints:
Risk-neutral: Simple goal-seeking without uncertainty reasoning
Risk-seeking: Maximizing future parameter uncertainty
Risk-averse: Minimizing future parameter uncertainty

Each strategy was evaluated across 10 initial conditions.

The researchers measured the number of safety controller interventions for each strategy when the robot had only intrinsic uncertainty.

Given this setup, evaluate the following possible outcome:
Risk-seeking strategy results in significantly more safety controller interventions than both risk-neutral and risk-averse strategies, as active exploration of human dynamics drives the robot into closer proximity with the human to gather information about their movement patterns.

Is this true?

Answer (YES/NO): NO